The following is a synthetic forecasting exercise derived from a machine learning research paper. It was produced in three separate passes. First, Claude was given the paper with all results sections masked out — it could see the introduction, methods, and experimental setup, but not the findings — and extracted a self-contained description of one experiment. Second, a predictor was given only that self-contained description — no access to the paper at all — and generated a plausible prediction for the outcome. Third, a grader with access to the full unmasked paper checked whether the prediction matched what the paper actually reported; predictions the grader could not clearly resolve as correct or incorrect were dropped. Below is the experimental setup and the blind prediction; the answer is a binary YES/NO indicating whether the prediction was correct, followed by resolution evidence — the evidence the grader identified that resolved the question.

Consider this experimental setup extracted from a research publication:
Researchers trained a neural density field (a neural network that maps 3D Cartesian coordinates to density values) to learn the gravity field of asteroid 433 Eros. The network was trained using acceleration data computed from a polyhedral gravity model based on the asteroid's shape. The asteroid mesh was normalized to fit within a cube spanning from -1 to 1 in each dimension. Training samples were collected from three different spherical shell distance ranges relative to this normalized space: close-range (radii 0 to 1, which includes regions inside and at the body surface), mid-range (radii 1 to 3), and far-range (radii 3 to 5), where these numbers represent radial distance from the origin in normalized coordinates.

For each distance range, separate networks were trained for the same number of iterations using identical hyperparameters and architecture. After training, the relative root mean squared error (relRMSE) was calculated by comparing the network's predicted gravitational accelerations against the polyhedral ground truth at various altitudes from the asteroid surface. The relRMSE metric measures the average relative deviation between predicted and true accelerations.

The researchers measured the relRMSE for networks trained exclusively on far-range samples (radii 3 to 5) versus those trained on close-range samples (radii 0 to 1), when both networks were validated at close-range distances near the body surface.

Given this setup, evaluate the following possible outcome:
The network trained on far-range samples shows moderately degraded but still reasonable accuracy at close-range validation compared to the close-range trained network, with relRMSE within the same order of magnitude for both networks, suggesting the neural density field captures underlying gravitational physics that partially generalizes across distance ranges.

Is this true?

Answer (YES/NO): NO